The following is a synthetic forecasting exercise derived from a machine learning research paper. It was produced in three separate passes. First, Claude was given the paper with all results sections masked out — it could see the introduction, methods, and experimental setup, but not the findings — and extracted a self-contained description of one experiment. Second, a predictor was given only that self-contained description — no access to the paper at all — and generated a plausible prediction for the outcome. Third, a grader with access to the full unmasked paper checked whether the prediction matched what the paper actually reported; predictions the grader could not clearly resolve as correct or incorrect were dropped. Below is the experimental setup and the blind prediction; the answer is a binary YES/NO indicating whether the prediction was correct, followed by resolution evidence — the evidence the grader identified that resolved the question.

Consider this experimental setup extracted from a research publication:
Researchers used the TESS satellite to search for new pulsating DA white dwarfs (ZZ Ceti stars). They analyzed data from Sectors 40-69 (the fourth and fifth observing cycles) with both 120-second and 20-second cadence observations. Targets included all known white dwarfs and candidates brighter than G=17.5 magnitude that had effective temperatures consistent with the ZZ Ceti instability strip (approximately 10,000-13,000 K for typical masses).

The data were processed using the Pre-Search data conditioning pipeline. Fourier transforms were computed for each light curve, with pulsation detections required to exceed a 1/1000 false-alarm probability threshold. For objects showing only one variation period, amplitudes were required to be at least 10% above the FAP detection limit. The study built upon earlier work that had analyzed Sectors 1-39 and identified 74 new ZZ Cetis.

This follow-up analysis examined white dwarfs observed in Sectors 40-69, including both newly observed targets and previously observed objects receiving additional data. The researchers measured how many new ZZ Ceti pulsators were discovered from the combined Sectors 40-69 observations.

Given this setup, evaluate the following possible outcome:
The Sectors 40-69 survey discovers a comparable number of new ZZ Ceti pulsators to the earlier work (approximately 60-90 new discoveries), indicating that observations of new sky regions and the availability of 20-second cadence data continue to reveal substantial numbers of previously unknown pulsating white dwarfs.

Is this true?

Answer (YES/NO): NO